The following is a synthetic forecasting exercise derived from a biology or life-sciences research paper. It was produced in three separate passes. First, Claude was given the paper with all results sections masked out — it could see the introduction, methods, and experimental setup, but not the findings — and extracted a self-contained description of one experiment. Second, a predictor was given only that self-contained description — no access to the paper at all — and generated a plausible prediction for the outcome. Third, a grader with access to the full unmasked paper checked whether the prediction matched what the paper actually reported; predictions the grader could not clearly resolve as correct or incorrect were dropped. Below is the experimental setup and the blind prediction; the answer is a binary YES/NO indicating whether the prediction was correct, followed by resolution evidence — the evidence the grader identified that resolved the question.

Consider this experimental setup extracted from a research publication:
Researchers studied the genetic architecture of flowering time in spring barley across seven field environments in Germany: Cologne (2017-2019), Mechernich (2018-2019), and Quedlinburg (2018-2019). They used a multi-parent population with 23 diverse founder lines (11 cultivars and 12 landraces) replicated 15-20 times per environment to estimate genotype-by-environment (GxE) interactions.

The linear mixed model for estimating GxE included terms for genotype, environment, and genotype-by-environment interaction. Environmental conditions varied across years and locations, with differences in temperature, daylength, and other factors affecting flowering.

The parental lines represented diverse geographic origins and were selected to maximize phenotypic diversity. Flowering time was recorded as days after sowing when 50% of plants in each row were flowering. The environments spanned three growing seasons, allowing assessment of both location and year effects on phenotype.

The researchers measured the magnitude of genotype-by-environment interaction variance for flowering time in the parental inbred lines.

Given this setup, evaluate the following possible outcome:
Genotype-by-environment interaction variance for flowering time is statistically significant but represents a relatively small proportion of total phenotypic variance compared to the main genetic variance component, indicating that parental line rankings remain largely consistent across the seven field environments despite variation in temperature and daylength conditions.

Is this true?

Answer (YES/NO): NO